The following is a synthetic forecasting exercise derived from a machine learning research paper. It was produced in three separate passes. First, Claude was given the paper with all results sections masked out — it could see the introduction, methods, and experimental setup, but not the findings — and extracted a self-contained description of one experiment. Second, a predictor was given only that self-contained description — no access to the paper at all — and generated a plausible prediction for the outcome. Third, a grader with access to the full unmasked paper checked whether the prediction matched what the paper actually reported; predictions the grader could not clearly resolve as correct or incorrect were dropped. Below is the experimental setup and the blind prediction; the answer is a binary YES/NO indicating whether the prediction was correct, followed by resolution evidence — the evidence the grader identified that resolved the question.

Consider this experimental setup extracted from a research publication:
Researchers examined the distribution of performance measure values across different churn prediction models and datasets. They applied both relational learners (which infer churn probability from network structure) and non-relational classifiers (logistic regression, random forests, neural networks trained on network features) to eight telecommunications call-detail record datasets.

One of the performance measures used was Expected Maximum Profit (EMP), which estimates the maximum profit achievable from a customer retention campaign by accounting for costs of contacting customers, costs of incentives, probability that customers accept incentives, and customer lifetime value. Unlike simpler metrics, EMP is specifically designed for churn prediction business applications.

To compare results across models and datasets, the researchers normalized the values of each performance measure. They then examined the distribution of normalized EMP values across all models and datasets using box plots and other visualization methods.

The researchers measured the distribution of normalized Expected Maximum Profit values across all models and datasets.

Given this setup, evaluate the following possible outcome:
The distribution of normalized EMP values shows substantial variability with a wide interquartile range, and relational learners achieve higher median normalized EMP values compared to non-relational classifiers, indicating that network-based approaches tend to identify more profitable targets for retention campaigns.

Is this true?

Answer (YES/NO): NO